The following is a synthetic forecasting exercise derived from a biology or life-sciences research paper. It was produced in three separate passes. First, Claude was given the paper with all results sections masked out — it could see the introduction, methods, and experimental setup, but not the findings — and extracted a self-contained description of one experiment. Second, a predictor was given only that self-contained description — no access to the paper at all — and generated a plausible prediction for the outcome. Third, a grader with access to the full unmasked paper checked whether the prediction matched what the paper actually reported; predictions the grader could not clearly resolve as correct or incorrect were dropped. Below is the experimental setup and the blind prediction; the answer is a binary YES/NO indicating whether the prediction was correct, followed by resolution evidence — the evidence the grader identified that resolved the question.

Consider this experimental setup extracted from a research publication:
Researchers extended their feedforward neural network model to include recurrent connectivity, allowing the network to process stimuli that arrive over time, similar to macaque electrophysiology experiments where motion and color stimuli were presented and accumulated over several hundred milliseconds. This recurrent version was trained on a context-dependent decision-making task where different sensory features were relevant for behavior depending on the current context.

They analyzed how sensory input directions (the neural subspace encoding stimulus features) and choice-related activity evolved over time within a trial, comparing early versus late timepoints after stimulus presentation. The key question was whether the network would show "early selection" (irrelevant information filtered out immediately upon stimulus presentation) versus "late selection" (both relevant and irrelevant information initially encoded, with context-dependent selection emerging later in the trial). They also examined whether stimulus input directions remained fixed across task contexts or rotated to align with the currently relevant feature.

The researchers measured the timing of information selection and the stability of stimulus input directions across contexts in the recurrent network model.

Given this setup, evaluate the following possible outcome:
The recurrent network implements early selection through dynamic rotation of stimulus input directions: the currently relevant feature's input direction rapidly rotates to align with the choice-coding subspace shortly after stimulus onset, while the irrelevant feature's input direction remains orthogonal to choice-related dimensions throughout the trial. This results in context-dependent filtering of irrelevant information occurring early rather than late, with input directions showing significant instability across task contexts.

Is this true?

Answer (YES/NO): NO